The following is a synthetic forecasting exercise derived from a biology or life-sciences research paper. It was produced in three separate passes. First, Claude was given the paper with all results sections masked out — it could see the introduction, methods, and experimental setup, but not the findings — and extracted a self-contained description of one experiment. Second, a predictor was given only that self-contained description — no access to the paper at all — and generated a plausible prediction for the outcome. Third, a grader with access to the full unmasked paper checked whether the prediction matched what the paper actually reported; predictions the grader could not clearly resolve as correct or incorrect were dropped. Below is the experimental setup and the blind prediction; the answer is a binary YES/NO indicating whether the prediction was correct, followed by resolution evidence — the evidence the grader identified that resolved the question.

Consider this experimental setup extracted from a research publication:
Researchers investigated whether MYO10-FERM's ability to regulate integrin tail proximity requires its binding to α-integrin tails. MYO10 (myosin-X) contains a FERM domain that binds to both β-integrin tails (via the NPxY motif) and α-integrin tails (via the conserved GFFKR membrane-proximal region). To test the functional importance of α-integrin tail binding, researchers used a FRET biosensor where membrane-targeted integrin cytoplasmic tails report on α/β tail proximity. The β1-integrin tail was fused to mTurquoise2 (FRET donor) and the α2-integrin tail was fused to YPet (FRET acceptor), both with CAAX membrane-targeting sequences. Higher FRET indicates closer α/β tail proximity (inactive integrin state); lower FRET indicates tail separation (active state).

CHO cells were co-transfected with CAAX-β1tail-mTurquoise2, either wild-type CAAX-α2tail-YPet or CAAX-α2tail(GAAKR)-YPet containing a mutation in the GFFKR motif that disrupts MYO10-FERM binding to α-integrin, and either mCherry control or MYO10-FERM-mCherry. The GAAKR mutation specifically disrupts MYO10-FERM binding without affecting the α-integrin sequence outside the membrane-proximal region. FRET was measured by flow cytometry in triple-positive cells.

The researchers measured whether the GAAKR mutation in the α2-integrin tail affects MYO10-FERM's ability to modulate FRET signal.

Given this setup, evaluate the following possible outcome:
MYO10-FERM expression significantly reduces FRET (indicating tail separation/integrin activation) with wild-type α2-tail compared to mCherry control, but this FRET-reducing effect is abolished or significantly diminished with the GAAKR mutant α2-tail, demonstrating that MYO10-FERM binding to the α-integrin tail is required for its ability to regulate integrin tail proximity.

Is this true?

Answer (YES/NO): NO